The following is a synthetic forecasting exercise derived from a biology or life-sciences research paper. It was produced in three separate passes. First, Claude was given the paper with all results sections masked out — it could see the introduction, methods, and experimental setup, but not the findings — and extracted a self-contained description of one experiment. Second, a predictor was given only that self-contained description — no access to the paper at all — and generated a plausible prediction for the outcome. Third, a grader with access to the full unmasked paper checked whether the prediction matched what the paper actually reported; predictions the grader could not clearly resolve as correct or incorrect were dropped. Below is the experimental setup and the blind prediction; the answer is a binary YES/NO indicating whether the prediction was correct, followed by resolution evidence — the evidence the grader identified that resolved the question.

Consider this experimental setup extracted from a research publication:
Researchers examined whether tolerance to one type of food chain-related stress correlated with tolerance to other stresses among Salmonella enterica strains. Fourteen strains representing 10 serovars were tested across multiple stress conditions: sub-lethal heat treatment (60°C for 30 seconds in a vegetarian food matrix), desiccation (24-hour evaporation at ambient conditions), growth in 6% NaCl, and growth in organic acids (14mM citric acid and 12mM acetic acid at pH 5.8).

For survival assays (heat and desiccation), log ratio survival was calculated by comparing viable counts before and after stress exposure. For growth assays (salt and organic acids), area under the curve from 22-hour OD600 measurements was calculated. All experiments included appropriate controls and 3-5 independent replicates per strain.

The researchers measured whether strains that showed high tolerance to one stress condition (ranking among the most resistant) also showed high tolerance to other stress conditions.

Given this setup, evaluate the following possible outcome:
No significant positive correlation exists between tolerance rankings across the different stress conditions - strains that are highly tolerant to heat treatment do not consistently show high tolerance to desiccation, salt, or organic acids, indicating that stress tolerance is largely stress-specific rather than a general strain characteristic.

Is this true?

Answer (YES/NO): YES